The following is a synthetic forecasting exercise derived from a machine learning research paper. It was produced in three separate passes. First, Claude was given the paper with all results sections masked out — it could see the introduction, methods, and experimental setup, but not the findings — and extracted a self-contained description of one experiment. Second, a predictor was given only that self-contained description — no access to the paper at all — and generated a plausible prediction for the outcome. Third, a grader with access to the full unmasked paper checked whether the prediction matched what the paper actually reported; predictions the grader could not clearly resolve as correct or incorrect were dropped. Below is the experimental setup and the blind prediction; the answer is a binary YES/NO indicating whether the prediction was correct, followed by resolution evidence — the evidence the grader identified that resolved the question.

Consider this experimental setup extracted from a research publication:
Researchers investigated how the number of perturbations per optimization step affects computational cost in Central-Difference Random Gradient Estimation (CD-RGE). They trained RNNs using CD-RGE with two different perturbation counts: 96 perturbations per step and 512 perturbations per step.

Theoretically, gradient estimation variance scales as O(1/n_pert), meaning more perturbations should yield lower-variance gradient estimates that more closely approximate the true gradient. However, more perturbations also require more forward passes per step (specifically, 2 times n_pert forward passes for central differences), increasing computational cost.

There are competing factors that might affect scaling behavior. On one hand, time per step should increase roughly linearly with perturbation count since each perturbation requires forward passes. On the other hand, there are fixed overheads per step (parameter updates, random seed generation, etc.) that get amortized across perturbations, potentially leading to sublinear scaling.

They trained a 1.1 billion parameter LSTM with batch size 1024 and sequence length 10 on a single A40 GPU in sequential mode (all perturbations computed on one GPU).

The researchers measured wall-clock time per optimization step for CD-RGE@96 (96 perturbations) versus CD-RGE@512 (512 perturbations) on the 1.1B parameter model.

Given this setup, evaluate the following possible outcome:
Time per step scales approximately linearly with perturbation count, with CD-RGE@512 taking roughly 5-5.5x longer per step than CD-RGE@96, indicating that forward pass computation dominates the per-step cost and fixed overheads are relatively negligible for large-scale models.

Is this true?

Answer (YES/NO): YES